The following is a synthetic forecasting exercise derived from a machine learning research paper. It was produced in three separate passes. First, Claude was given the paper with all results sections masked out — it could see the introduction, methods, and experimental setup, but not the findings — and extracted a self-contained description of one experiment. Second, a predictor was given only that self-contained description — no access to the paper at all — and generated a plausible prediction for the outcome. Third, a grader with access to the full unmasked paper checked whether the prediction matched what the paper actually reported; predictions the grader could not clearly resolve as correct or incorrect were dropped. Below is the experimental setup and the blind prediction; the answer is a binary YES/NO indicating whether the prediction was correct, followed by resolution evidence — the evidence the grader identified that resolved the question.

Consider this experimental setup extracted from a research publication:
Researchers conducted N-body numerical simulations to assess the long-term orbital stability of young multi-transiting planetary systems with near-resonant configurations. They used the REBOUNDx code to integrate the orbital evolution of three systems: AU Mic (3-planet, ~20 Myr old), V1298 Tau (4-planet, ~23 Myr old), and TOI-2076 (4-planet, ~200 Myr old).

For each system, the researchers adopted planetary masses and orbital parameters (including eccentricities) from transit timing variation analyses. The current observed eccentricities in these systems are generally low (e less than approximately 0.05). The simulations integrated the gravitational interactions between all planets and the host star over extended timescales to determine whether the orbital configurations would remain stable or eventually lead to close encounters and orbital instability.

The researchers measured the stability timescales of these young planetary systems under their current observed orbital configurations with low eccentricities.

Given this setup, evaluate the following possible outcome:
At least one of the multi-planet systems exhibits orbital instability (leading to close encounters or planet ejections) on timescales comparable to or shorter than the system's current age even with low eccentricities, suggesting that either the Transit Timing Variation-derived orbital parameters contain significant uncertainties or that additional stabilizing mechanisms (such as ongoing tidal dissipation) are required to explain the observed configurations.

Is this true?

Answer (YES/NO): NO